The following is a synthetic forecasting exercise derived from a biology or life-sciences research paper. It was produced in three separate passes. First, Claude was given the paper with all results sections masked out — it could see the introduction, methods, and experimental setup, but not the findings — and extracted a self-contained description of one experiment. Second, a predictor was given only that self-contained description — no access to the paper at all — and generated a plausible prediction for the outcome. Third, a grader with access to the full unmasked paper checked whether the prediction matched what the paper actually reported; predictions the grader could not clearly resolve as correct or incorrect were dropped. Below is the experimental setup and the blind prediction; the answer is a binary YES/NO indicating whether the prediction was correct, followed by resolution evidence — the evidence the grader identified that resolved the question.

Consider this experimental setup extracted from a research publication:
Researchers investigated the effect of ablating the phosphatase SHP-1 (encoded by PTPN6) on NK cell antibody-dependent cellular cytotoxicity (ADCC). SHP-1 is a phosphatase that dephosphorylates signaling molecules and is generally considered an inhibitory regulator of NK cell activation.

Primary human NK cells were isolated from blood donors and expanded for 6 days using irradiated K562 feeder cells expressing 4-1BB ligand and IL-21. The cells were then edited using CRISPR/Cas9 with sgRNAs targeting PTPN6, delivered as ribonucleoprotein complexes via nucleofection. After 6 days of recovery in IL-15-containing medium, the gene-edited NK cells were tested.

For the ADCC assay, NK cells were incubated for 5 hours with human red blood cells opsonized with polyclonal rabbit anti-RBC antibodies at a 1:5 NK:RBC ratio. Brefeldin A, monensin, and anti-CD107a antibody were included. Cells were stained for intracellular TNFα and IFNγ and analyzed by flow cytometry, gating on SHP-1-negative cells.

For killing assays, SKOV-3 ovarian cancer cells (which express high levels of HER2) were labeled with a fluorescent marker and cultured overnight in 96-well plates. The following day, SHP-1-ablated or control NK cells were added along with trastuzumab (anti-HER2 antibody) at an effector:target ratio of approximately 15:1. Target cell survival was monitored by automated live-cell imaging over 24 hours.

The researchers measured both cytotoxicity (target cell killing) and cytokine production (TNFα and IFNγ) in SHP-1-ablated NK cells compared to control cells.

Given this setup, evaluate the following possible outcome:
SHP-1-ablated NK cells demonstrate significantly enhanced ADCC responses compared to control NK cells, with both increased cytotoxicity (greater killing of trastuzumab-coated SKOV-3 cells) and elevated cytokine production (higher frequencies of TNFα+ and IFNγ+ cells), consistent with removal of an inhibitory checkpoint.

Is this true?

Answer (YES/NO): NO